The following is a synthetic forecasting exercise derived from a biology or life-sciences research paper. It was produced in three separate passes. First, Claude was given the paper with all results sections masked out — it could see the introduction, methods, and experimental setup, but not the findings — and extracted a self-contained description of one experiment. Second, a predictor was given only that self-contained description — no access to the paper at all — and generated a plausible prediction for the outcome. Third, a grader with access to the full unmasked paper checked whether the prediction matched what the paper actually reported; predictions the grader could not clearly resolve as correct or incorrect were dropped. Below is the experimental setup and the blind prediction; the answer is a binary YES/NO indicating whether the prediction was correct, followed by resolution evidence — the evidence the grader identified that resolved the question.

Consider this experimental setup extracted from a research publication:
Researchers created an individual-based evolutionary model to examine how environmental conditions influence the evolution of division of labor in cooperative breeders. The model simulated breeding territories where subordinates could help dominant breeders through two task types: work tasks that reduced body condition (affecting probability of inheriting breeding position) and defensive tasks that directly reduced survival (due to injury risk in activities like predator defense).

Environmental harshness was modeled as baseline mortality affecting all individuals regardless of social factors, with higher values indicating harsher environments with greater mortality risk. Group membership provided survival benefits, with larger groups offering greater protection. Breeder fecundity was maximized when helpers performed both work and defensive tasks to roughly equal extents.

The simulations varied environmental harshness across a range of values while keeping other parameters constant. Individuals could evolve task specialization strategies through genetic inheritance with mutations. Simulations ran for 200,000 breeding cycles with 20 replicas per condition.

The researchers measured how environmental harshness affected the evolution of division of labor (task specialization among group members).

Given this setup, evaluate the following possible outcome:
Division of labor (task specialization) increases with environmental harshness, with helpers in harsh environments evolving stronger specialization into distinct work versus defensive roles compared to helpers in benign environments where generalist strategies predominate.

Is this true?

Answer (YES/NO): NO